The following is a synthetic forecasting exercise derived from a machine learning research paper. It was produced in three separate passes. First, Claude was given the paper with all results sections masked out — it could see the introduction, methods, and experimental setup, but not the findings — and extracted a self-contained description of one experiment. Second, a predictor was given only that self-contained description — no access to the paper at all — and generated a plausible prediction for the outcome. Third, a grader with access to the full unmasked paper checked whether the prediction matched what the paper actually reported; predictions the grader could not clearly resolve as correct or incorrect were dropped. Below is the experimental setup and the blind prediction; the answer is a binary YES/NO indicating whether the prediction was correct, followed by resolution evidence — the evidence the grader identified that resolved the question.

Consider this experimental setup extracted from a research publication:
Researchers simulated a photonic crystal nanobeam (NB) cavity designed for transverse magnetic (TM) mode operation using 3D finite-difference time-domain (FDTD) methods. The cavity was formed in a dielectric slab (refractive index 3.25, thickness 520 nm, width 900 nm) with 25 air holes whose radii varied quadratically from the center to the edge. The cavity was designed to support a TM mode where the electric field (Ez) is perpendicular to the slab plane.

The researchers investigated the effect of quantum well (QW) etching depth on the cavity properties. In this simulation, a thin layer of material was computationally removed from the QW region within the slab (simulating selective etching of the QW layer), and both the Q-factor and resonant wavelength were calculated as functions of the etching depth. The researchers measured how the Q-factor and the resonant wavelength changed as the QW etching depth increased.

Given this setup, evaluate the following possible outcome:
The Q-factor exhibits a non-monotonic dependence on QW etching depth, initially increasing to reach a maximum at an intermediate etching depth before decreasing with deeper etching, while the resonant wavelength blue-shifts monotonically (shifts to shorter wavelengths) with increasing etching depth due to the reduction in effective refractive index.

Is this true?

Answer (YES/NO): NO